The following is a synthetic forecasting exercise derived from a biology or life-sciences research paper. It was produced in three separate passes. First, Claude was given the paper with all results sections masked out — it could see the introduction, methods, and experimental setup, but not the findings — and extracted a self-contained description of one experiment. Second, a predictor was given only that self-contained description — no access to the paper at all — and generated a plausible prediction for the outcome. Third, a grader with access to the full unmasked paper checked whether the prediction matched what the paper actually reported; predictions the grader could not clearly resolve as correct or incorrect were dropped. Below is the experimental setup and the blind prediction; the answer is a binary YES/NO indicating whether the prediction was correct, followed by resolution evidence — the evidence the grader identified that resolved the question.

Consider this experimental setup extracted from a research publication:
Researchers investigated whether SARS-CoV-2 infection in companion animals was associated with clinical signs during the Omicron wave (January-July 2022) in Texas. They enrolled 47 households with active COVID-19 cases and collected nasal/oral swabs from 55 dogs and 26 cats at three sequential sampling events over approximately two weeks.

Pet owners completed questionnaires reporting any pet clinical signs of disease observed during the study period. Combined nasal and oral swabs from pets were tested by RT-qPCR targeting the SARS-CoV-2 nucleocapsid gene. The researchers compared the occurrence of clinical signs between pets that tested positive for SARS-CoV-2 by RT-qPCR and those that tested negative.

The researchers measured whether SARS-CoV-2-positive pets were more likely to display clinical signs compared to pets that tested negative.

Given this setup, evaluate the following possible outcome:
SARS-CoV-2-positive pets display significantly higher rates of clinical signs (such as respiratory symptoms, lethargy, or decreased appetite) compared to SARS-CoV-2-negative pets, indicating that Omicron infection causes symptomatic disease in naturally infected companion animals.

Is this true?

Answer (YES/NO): NO